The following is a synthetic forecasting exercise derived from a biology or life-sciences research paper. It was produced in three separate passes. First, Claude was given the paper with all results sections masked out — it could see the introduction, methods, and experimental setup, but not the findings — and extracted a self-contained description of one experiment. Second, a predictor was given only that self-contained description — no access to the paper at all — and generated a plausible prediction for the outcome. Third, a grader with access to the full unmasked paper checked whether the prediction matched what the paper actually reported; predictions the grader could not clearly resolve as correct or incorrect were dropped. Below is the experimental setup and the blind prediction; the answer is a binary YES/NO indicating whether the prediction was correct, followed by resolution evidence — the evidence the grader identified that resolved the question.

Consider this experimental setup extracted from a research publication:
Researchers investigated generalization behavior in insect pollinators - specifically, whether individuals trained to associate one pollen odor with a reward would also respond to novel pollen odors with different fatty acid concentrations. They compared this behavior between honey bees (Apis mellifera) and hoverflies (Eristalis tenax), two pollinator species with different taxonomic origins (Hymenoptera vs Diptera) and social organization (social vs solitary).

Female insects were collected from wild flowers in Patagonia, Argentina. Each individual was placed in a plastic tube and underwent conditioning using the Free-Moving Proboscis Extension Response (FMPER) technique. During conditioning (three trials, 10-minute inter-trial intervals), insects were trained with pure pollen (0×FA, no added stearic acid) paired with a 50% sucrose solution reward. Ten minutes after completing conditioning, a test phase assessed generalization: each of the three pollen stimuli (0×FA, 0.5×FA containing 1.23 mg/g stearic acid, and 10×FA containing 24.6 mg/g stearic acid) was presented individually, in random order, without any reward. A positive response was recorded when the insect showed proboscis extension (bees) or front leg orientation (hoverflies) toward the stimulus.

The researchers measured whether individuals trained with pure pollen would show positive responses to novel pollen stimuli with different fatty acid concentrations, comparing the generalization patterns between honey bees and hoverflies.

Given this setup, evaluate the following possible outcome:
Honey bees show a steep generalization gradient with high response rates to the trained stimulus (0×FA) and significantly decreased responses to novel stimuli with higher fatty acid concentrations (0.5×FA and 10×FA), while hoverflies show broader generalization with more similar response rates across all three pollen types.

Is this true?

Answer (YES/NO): NO